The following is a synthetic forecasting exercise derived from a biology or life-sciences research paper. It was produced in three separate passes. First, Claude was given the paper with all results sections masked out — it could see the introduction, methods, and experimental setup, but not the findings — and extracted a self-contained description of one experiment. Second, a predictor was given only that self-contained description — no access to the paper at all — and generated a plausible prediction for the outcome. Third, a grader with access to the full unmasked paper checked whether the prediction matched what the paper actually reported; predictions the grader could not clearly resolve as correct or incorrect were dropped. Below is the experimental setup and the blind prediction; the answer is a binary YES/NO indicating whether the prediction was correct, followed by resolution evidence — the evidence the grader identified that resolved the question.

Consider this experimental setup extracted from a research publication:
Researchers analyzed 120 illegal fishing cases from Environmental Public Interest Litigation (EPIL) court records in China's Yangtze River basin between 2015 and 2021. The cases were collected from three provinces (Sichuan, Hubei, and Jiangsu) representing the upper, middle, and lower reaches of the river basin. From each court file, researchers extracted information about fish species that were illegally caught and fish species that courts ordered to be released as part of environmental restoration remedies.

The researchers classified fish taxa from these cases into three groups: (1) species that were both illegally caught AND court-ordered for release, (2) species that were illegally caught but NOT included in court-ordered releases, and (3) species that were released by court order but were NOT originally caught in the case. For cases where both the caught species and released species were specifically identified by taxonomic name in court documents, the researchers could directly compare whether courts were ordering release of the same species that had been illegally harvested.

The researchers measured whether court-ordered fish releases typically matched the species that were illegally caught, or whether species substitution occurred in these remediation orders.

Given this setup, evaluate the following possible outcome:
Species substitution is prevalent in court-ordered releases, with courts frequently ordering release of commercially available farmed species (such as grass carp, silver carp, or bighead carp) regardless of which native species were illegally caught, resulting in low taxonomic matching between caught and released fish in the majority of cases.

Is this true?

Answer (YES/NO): YES